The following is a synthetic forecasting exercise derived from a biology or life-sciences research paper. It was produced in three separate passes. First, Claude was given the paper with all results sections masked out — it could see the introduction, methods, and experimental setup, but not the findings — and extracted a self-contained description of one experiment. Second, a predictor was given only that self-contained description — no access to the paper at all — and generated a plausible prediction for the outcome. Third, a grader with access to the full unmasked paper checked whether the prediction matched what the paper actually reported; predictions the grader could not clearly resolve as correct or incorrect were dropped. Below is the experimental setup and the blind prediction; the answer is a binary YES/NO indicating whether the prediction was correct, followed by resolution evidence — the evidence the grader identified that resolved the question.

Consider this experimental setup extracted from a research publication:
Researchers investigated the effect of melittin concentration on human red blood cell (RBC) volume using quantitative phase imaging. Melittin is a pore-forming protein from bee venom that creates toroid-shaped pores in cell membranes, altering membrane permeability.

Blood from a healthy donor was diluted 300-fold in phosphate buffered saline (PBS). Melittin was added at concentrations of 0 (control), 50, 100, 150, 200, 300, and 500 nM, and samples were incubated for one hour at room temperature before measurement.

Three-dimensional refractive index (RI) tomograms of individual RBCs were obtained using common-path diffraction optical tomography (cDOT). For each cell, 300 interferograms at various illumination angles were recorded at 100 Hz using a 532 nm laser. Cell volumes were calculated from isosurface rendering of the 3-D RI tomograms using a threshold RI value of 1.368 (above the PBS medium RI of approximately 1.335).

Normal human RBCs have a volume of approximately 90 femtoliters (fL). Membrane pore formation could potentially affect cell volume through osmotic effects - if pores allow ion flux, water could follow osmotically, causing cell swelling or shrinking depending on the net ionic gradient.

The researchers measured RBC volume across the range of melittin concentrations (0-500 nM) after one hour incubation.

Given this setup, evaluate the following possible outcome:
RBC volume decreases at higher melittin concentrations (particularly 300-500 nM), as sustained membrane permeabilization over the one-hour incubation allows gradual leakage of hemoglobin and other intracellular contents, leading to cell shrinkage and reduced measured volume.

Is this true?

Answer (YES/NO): NO